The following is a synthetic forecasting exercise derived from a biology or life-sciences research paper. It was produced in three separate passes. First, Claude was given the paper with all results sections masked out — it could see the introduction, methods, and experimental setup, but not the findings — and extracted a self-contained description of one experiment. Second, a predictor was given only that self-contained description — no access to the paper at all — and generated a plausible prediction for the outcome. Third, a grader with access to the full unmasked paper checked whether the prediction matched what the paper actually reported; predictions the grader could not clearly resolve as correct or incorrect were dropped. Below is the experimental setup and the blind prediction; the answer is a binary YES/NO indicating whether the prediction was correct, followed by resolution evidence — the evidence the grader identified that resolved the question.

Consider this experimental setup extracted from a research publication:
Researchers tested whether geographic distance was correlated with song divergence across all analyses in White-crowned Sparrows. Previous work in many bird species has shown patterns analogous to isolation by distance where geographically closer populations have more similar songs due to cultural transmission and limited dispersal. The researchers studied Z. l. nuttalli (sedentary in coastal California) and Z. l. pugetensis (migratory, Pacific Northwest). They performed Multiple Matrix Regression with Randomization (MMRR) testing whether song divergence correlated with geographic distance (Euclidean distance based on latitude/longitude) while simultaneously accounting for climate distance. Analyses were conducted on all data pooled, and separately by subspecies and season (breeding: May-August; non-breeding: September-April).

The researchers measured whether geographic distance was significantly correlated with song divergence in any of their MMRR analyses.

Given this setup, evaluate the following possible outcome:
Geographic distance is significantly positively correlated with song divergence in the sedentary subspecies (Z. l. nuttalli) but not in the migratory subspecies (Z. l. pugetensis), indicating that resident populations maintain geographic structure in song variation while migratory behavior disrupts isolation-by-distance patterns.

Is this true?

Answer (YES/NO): NO